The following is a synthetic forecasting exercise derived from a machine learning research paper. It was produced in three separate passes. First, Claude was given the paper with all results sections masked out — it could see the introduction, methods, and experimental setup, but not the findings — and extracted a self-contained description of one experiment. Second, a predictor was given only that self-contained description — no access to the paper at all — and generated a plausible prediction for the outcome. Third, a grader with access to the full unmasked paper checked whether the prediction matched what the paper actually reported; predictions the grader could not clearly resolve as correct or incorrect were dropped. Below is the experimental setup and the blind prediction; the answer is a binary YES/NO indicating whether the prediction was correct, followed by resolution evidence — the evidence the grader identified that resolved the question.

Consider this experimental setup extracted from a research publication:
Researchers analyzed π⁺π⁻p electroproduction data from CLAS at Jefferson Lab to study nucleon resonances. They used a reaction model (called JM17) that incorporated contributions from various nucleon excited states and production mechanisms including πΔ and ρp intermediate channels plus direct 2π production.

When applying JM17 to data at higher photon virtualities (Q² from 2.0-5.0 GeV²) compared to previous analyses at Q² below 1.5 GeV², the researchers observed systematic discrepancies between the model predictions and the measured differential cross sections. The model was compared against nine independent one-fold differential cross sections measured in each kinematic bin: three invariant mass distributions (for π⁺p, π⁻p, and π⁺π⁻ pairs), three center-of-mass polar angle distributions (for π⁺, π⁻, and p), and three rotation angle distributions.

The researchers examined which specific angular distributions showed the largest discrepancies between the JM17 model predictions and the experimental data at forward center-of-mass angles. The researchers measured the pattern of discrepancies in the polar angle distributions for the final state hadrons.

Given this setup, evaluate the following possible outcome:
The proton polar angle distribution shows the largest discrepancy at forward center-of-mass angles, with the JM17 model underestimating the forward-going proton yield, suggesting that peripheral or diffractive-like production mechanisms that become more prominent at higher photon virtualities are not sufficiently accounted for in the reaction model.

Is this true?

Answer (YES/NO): NO